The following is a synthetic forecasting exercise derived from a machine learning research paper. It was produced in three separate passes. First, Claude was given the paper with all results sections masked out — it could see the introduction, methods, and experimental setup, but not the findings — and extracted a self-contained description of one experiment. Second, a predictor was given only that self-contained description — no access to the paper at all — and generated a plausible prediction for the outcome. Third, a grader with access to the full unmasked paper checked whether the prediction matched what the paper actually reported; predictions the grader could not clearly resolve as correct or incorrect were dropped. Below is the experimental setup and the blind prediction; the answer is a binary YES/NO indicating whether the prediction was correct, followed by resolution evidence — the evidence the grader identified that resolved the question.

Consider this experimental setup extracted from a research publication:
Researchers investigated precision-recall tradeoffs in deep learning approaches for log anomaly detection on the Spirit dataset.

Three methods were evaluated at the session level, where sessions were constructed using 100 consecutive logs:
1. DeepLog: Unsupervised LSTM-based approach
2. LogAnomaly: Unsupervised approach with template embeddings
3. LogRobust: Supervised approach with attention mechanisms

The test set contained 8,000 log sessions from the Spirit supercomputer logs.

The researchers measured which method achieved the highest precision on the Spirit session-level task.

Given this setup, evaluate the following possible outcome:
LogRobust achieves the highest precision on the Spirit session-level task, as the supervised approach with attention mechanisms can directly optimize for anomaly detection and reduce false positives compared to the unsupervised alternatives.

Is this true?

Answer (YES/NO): NO